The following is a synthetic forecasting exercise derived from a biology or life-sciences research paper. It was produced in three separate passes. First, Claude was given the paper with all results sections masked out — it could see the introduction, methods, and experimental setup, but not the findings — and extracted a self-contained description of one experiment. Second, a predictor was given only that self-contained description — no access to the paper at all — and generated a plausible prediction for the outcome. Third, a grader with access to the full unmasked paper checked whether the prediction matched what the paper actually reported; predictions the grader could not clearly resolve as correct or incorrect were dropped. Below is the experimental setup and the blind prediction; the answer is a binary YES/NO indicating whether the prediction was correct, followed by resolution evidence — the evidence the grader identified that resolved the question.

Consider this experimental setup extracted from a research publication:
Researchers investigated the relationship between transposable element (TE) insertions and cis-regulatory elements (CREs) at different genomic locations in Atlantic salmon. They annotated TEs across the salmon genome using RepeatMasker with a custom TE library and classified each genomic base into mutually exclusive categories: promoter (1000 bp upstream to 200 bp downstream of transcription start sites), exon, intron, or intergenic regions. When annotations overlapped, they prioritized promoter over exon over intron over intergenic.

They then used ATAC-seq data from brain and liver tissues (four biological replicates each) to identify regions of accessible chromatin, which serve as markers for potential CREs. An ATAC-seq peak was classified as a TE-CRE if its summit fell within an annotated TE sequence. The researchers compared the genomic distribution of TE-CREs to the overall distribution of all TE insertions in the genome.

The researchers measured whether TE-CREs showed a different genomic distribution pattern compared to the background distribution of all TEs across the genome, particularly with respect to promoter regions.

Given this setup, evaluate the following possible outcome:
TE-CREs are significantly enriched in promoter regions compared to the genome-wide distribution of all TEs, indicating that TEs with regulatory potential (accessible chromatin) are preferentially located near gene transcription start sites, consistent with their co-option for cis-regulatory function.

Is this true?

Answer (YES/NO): NO